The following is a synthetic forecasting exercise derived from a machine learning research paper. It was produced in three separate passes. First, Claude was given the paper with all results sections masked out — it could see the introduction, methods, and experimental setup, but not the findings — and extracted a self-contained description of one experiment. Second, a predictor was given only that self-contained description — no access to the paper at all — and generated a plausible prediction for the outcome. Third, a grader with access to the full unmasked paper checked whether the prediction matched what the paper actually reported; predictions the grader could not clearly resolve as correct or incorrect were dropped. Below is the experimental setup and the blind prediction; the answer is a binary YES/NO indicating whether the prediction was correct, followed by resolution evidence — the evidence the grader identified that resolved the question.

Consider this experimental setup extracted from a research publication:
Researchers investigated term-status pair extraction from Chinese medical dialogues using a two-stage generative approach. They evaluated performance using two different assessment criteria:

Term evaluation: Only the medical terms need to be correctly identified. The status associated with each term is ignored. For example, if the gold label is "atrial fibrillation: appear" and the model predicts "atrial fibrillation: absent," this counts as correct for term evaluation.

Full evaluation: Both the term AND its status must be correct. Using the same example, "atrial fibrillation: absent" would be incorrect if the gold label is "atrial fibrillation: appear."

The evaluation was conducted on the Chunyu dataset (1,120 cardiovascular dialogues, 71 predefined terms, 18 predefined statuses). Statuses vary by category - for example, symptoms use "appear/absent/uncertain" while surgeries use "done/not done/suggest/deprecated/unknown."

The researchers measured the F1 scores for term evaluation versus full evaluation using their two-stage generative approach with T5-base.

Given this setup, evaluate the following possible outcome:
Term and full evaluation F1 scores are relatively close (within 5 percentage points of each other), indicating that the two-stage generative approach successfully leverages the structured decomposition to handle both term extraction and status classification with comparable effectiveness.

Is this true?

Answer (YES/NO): NO